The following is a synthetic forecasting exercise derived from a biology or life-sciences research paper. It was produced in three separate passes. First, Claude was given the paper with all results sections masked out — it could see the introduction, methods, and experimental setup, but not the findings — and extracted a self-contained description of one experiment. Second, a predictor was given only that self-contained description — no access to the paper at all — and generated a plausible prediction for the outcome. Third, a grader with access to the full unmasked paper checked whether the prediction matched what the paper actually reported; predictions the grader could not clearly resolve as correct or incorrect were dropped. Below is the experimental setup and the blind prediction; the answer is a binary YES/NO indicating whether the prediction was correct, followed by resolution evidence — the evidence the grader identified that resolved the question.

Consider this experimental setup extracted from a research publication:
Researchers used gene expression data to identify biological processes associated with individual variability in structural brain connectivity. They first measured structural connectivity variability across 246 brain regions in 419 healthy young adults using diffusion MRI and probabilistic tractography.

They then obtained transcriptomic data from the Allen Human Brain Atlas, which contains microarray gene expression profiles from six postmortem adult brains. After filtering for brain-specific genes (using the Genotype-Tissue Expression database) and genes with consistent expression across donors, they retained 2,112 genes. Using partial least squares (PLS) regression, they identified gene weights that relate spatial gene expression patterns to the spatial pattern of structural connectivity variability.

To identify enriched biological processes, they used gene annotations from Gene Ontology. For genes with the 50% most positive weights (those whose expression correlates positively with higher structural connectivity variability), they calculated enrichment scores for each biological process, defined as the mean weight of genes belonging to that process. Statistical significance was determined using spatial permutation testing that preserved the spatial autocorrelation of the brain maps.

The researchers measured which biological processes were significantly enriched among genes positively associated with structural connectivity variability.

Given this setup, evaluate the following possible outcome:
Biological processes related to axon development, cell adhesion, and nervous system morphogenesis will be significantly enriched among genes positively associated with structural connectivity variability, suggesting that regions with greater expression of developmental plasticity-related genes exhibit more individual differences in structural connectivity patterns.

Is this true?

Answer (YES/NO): NO